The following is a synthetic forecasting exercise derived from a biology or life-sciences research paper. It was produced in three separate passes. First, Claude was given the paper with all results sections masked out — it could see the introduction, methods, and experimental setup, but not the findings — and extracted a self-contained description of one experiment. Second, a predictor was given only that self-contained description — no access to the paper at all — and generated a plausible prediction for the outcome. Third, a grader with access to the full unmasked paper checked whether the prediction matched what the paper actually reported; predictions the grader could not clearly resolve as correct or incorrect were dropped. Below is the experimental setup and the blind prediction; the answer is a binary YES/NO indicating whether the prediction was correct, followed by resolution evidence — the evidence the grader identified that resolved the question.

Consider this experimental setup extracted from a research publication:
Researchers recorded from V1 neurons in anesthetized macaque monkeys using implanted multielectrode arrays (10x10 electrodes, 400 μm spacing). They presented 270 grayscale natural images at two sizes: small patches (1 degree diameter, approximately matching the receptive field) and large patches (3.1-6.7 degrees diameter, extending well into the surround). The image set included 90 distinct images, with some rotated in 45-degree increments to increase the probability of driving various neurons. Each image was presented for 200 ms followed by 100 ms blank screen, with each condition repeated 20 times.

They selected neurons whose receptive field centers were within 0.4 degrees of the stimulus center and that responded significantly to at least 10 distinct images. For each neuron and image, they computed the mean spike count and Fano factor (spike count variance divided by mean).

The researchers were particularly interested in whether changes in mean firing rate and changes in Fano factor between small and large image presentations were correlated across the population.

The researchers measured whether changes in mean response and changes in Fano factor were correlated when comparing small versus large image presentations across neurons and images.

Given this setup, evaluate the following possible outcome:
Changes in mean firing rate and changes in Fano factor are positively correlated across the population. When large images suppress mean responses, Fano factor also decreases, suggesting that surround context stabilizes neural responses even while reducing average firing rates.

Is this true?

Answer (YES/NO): YES